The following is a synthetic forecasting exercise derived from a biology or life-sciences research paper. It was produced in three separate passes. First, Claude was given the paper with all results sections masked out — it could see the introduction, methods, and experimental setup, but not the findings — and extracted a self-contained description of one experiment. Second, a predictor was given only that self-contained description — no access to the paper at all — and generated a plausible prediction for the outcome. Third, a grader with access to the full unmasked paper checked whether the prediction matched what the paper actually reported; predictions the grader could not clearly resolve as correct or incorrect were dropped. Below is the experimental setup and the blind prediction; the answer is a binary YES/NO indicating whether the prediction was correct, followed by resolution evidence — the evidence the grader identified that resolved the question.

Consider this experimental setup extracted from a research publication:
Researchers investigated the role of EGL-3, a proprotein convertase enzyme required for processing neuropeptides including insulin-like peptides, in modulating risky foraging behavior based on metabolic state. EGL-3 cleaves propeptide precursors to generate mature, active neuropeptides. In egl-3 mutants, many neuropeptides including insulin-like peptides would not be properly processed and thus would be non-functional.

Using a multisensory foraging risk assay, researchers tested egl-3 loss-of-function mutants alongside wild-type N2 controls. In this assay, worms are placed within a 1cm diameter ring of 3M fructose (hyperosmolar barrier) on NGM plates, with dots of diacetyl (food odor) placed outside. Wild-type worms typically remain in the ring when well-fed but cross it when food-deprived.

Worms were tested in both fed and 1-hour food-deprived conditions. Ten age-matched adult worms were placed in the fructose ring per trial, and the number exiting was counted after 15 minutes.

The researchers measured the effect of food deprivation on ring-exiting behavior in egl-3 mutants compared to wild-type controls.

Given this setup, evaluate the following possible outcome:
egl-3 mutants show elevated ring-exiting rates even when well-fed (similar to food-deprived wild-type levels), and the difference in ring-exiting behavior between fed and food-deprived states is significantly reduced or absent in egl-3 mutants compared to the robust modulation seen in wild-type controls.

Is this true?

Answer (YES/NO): NO